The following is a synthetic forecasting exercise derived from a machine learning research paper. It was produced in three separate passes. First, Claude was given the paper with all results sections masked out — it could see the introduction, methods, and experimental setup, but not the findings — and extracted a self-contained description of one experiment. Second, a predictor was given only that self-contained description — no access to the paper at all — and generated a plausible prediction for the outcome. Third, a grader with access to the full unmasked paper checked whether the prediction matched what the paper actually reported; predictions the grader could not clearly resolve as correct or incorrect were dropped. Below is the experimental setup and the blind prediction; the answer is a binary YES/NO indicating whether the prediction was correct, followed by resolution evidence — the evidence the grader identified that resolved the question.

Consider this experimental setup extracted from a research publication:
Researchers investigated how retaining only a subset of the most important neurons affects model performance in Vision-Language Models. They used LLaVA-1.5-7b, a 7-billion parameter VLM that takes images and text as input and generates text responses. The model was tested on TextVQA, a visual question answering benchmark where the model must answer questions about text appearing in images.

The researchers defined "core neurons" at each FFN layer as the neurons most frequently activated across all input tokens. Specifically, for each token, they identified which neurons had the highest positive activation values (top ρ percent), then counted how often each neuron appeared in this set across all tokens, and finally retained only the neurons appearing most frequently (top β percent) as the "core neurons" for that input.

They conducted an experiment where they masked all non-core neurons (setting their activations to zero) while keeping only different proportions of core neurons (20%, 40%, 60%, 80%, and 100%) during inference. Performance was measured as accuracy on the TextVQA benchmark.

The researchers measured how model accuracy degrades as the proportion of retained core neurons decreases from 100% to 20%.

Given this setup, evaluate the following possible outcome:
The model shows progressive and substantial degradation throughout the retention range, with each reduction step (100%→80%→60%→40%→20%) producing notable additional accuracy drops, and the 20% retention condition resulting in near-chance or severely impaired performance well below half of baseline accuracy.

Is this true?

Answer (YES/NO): NO